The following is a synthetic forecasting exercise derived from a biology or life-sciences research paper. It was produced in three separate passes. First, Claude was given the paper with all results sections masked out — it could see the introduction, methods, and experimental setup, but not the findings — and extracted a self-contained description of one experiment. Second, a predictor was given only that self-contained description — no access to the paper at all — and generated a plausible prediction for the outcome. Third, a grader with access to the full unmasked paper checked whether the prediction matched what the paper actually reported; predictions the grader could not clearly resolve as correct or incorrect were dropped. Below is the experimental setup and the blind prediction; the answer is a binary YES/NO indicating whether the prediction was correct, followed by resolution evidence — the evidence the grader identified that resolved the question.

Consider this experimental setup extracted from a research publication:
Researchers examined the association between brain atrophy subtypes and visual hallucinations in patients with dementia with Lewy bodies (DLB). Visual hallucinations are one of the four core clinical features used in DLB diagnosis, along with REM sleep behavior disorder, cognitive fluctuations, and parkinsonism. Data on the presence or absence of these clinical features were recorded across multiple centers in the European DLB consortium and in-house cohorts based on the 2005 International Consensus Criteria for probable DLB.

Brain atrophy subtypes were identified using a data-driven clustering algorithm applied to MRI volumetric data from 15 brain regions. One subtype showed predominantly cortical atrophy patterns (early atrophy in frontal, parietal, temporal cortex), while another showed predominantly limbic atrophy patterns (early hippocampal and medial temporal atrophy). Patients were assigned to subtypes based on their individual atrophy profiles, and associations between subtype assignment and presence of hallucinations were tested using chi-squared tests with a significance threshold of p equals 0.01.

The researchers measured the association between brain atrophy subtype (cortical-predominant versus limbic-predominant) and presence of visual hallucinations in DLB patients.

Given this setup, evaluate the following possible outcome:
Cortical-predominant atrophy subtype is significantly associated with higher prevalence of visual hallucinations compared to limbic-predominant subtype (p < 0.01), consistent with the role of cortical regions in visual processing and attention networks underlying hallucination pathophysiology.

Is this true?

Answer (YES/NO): NO